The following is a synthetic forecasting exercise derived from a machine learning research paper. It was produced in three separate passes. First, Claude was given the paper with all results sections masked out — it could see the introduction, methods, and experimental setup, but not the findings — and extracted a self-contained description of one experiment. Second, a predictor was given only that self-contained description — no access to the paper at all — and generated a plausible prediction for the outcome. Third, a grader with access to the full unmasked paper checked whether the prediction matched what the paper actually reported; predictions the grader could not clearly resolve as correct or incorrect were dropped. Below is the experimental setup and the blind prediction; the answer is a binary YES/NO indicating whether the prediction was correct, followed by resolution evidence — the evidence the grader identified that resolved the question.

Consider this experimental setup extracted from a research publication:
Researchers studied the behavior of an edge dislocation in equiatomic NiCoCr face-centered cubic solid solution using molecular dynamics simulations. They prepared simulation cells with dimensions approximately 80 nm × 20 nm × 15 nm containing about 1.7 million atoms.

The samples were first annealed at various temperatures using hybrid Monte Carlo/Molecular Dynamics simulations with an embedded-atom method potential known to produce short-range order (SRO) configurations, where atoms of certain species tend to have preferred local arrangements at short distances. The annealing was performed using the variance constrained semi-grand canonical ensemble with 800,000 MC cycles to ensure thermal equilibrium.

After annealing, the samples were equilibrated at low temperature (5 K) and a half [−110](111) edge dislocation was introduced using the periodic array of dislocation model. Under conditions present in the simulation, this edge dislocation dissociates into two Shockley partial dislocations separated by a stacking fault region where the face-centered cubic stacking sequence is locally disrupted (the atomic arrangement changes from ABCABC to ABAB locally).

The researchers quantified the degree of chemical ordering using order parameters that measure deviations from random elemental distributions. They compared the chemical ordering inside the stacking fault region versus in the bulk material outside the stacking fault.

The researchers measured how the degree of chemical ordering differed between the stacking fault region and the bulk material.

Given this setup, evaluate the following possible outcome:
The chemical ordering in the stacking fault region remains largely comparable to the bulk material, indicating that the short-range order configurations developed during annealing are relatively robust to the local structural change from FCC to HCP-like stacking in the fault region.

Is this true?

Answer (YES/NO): NO